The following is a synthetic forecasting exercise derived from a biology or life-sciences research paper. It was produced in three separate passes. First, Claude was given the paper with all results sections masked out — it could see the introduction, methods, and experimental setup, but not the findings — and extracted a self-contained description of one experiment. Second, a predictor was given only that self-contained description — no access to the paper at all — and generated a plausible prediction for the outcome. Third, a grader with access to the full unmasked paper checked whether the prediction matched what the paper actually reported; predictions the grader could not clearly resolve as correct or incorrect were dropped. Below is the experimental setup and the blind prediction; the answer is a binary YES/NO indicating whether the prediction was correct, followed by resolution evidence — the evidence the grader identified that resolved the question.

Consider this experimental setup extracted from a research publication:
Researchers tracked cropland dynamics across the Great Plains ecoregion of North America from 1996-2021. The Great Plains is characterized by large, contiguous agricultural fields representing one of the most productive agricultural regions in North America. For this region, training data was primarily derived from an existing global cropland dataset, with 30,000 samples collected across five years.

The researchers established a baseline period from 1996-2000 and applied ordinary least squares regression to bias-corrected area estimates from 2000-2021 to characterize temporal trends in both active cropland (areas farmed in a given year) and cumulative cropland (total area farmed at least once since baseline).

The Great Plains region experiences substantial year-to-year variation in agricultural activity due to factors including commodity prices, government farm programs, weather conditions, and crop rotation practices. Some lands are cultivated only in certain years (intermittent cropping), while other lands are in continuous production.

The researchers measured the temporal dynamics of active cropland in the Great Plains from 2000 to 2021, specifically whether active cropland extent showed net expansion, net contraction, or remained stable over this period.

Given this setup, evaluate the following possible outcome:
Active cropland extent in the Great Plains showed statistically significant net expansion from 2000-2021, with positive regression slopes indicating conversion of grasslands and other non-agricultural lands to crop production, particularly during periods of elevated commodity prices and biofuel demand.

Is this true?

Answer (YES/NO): NO